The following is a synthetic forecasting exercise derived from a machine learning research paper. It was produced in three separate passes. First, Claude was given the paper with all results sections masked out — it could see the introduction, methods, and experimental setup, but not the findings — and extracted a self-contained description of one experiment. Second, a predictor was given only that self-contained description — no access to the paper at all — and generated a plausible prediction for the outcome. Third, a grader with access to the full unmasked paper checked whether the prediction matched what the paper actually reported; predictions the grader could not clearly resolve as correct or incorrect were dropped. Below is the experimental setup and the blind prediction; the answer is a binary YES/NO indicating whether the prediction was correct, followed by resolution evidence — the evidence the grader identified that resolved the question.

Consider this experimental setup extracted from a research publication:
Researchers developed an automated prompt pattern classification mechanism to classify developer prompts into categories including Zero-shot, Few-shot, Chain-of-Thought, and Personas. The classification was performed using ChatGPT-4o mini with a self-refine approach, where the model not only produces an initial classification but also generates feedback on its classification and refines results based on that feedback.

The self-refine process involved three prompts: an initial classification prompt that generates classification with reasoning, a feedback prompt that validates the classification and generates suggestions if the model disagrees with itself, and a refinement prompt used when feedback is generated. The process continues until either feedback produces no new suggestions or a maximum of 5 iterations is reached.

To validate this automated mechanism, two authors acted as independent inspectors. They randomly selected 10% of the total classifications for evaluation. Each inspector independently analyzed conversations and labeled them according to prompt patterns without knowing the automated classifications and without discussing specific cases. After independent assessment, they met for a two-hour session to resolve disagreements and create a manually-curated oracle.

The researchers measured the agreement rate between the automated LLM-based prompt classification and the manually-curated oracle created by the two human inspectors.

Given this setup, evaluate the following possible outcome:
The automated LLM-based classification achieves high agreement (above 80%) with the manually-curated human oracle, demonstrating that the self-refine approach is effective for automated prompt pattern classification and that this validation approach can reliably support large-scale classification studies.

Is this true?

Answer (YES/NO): YES